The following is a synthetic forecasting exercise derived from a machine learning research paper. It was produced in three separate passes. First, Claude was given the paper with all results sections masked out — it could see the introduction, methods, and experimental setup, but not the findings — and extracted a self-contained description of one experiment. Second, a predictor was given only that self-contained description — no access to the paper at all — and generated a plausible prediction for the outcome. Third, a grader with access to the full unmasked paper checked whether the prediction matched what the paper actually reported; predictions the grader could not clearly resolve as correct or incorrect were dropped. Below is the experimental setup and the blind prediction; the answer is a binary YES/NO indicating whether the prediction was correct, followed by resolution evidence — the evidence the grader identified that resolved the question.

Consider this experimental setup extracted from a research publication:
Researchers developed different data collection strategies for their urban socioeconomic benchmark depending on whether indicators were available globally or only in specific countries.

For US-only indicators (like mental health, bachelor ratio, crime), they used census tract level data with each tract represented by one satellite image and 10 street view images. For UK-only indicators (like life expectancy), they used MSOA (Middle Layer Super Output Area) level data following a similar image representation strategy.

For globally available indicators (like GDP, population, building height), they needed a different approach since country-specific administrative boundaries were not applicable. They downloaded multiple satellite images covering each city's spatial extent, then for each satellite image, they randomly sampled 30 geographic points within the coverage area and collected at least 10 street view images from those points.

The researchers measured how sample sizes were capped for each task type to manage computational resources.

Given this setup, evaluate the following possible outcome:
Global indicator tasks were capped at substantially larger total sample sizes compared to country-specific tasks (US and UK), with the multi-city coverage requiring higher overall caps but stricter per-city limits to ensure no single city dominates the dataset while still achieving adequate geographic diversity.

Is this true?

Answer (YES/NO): NO